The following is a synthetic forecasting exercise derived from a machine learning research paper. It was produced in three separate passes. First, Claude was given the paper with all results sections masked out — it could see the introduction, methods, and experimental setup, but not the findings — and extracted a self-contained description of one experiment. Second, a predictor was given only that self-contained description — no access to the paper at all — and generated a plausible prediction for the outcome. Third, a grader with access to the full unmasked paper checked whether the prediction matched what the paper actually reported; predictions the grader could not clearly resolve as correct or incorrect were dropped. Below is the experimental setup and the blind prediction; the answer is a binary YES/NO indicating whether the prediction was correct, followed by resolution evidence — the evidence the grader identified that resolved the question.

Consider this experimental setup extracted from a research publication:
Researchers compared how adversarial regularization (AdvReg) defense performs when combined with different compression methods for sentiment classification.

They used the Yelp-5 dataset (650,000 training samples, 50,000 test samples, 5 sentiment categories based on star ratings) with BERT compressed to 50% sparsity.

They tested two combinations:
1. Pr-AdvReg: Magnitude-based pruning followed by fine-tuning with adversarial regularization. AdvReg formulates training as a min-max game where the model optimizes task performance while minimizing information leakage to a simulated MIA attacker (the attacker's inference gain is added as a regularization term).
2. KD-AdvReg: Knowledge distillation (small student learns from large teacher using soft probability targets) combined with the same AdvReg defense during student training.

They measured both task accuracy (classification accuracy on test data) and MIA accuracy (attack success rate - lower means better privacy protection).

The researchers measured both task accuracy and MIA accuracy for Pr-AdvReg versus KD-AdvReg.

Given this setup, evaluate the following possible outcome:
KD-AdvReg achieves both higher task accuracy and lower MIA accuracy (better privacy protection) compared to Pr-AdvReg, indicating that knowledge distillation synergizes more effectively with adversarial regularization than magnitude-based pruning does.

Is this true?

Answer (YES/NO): YES